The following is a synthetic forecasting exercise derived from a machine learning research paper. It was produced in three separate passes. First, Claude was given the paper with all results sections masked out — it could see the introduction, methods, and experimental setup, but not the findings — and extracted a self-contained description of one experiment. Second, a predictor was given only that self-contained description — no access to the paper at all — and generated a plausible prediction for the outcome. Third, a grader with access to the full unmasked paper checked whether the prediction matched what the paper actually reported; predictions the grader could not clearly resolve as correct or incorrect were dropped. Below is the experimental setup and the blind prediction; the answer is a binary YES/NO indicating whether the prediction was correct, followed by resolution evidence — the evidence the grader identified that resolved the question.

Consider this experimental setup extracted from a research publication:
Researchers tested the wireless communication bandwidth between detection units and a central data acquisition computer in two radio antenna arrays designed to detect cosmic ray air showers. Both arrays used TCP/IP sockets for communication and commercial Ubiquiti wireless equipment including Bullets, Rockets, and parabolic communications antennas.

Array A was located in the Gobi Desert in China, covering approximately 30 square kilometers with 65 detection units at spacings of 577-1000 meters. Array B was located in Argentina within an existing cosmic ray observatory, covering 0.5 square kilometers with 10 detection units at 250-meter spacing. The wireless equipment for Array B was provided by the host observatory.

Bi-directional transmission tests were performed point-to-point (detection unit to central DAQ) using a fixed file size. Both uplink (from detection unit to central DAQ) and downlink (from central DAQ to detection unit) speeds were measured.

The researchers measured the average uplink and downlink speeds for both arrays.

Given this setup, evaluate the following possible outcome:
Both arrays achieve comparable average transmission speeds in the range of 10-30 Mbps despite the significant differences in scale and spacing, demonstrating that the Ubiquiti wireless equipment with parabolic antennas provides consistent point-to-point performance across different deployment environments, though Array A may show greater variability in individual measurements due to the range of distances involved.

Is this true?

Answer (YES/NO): NO